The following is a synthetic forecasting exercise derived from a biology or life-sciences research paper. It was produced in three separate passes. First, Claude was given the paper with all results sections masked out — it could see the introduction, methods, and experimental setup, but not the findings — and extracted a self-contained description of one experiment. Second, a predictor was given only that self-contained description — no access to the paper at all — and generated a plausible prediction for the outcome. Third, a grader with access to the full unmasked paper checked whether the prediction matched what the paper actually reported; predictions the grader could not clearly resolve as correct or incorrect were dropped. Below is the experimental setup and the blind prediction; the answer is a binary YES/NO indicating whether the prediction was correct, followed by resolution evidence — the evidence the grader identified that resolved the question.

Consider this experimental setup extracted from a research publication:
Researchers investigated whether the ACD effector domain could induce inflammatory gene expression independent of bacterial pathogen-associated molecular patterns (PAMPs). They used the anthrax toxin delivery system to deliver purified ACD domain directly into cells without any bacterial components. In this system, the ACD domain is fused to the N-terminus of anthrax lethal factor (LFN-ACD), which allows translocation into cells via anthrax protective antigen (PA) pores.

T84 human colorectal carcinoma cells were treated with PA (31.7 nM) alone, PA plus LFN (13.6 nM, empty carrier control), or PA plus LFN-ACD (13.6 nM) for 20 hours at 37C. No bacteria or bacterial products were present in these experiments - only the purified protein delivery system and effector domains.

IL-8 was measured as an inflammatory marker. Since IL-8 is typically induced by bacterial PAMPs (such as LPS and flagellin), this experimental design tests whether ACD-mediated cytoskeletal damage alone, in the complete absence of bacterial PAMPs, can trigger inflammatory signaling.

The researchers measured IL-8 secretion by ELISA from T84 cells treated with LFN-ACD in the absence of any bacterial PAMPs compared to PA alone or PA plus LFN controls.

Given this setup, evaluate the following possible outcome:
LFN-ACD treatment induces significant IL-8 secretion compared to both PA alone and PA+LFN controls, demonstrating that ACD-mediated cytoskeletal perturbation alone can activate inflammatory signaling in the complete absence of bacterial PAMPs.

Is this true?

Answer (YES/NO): YES